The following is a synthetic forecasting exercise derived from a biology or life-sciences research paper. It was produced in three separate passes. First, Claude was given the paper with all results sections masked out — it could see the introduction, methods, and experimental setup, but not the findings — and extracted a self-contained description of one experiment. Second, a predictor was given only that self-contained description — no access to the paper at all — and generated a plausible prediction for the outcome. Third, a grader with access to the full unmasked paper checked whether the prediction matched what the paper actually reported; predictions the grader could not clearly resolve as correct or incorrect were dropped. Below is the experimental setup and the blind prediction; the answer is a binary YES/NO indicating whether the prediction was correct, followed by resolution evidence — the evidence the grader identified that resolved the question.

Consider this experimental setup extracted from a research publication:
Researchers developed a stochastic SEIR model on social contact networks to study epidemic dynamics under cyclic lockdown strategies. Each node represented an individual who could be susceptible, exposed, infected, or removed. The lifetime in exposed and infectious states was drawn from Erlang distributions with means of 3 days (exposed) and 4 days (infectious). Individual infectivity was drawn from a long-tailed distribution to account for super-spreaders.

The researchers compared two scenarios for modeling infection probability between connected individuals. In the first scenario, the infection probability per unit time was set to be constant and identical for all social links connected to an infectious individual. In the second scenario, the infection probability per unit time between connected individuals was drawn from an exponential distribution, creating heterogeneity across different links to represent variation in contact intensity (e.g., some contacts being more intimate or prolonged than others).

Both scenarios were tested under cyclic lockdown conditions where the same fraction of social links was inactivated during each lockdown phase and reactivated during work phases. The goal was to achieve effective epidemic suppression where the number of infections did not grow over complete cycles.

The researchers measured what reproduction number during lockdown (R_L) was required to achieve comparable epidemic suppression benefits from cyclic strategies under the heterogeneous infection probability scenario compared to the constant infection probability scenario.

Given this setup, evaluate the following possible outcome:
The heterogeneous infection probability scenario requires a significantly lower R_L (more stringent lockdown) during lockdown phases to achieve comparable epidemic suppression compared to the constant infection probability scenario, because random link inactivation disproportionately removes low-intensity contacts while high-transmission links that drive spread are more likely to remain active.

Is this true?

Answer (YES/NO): NO